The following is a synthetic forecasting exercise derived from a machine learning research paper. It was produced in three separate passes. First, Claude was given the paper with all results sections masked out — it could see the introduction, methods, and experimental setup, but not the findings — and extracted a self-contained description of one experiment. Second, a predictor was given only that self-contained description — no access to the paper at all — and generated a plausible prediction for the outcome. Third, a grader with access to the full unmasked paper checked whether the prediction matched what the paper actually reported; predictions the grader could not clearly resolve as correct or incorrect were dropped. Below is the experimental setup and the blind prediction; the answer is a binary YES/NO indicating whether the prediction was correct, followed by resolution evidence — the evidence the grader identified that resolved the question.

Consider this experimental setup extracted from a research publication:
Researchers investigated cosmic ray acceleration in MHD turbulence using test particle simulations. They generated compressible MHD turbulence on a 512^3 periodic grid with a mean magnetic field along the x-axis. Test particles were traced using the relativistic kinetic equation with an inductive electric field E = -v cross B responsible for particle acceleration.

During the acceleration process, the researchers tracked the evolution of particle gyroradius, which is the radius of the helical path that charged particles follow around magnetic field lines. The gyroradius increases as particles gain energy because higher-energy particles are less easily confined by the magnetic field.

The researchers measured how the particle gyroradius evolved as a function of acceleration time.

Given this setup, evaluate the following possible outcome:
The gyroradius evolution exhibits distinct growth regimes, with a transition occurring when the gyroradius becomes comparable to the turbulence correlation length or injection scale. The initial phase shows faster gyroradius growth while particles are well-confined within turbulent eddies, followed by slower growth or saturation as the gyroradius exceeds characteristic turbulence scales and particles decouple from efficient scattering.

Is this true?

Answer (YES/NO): YES